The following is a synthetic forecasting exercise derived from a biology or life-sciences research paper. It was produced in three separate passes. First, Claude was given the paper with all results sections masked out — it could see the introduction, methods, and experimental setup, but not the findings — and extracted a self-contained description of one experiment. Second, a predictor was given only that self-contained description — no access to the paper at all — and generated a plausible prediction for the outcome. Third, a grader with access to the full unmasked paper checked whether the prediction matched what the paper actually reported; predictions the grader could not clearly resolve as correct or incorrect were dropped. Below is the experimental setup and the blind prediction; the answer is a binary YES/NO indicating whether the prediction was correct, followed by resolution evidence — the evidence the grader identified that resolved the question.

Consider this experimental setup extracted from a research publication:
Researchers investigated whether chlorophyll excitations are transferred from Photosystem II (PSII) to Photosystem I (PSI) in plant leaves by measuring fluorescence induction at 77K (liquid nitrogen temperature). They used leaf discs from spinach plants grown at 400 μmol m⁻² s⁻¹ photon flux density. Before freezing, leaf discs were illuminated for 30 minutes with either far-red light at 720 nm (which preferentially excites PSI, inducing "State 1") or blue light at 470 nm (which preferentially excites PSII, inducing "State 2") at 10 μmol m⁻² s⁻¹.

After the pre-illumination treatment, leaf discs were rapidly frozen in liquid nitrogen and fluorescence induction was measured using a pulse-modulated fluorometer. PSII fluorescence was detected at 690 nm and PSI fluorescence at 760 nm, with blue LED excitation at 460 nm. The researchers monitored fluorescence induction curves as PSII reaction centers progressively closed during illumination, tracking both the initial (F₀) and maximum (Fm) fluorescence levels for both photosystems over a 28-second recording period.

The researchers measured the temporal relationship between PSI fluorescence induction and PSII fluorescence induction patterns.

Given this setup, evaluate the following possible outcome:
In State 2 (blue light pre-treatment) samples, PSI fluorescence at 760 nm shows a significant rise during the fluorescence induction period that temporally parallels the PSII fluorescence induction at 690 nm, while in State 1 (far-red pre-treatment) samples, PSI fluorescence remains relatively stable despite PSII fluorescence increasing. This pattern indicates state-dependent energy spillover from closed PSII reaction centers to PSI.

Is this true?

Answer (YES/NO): NO